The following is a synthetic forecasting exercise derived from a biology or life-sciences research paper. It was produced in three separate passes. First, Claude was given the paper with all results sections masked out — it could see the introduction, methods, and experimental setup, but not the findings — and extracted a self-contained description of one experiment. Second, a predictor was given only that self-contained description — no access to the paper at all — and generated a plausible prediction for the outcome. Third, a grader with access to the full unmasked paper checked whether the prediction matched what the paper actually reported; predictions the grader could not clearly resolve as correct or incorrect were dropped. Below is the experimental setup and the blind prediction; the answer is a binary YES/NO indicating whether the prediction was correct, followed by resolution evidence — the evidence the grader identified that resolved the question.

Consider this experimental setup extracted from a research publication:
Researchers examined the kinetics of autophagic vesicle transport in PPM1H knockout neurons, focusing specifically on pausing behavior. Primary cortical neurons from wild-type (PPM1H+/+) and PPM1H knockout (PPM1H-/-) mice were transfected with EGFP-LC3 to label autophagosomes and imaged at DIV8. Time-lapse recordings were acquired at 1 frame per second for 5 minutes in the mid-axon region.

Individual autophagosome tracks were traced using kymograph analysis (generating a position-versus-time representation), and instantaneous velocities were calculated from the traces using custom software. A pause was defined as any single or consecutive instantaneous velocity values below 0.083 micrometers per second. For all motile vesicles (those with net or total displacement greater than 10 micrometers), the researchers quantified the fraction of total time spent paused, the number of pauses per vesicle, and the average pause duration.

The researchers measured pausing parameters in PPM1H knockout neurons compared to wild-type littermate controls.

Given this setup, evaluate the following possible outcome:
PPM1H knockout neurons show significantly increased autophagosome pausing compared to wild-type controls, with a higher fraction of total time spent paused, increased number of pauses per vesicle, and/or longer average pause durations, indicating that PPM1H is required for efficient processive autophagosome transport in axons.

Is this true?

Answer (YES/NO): YES